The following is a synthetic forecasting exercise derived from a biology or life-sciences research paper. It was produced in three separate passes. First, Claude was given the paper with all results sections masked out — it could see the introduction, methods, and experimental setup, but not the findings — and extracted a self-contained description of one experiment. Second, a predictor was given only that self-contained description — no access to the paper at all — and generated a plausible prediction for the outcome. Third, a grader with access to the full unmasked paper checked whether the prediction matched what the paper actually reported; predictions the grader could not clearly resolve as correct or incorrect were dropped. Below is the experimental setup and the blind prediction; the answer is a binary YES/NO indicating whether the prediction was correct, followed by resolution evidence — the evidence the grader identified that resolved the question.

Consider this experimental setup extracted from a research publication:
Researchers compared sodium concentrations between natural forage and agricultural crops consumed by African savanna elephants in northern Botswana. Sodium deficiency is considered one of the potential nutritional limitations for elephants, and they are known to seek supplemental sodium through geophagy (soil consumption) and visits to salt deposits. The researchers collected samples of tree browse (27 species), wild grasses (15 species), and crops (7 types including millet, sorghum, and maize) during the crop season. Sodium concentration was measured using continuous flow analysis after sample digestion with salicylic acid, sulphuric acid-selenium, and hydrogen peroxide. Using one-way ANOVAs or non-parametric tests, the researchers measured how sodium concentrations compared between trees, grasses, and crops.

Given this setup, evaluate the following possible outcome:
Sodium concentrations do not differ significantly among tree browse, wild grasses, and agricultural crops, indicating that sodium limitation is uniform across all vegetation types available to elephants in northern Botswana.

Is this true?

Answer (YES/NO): NO